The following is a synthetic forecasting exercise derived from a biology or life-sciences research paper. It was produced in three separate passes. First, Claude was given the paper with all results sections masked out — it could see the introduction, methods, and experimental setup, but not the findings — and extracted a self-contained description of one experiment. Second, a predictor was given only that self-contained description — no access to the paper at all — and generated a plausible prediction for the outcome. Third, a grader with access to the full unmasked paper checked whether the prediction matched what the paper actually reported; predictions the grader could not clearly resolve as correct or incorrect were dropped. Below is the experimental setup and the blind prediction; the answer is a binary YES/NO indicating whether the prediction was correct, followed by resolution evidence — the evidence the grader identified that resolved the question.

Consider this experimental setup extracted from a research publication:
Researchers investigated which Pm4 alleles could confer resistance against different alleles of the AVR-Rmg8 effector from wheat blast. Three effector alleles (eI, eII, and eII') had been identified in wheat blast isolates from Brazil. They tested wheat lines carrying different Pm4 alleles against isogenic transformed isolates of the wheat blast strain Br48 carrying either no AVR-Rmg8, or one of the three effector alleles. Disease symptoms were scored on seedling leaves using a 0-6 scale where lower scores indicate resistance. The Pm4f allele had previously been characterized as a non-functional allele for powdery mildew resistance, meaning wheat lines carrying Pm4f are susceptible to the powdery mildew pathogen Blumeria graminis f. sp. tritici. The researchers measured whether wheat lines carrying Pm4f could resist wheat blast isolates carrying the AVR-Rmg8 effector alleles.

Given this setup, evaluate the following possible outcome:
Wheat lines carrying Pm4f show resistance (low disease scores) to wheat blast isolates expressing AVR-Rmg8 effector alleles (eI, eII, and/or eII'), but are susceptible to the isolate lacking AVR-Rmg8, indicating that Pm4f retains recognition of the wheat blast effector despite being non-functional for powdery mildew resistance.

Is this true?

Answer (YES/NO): YES